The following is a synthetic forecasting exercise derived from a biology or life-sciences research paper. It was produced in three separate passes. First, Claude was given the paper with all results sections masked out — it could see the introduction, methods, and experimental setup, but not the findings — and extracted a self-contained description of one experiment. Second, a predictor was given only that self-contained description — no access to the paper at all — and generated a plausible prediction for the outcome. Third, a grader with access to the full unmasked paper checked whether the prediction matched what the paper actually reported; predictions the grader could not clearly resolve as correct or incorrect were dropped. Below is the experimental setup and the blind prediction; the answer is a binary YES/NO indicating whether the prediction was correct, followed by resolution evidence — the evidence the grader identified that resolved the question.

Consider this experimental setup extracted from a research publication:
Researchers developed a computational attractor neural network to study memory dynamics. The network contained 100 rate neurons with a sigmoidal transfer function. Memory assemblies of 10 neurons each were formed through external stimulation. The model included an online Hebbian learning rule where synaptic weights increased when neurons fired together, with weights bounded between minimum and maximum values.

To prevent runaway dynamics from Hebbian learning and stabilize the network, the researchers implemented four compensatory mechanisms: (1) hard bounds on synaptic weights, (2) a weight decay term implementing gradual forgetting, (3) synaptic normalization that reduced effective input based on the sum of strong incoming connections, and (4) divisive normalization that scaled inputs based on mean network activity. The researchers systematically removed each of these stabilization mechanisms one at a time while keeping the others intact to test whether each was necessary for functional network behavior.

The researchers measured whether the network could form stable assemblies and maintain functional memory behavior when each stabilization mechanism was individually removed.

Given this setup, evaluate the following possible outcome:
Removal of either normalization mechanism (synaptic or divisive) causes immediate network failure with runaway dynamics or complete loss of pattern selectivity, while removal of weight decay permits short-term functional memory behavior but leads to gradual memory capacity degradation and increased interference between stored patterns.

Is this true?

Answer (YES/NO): NO